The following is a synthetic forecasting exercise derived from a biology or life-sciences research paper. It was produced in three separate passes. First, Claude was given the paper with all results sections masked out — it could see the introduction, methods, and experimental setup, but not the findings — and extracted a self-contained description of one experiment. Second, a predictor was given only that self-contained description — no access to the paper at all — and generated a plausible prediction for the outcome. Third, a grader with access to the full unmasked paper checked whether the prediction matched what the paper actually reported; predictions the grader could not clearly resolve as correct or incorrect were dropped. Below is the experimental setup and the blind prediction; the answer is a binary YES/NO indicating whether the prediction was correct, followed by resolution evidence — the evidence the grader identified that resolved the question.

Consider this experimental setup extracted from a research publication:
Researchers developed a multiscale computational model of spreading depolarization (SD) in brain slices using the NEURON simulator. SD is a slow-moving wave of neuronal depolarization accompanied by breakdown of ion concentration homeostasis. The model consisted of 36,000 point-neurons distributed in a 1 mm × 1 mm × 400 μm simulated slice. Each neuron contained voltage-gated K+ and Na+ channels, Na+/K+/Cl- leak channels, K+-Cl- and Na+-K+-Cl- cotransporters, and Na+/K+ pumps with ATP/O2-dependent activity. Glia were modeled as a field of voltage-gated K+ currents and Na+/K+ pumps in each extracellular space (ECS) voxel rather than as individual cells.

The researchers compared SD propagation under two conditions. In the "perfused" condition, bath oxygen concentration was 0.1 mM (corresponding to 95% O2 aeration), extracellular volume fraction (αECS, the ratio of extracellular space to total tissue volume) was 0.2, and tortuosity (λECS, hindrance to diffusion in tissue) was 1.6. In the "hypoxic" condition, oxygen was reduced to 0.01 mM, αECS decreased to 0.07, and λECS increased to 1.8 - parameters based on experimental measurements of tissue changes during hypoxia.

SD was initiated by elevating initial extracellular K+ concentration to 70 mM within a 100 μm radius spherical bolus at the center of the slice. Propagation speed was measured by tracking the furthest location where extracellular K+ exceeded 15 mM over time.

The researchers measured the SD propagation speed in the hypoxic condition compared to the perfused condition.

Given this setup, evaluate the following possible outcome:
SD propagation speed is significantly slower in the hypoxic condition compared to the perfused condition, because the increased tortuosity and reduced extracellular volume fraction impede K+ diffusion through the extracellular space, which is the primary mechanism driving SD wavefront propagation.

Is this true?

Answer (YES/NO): NO